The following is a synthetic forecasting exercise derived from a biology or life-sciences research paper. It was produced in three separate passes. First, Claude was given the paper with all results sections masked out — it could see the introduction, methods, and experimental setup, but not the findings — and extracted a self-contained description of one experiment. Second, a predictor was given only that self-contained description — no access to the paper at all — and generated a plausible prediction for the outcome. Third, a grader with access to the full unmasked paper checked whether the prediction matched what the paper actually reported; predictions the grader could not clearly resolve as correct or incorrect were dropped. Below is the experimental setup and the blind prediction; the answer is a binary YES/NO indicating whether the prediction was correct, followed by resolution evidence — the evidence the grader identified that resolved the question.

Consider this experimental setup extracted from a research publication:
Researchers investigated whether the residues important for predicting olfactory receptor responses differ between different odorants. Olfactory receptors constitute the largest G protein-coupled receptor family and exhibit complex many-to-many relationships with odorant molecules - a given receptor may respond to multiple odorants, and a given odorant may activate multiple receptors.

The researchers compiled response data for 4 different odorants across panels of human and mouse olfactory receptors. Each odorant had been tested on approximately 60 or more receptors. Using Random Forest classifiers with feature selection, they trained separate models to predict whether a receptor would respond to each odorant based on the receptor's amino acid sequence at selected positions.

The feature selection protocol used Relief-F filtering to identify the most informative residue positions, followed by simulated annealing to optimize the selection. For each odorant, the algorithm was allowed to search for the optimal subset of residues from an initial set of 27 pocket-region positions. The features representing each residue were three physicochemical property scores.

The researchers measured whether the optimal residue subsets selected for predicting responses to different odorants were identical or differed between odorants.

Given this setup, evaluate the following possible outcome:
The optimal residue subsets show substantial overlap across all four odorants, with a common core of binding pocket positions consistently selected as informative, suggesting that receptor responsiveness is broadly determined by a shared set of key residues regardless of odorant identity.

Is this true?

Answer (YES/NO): NO